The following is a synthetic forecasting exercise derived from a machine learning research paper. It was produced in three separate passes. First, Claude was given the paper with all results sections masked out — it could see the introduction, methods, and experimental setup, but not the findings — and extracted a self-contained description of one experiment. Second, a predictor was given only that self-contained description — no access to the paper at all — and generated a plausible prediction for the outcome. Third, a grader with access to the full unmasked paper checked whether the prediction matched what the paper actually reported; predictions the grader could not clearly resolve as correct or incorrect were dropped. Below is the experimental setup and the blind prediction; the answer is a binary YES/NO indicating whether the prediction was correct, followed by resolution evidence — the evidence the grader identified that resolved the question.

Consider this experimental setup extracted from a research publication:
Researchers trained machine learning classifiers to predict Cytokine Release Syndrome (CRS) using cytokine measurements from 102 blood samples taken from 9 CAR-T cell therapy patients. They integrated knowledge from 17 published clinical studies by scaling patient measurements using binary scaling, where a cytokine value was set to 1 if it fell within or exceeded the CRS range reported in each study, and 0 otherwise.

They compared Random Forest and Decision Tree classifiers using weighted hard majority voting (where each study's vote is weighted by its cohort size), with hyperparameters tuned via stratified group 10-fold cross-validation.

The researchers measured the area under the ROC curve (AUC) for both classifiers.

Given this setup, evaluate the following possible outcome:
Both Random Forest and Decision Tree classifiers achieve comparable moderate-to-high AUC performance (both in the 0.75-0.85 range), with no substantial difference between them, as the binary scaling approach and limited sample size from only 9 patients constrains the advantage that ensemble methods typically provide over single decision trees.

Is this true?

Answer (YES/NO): NO